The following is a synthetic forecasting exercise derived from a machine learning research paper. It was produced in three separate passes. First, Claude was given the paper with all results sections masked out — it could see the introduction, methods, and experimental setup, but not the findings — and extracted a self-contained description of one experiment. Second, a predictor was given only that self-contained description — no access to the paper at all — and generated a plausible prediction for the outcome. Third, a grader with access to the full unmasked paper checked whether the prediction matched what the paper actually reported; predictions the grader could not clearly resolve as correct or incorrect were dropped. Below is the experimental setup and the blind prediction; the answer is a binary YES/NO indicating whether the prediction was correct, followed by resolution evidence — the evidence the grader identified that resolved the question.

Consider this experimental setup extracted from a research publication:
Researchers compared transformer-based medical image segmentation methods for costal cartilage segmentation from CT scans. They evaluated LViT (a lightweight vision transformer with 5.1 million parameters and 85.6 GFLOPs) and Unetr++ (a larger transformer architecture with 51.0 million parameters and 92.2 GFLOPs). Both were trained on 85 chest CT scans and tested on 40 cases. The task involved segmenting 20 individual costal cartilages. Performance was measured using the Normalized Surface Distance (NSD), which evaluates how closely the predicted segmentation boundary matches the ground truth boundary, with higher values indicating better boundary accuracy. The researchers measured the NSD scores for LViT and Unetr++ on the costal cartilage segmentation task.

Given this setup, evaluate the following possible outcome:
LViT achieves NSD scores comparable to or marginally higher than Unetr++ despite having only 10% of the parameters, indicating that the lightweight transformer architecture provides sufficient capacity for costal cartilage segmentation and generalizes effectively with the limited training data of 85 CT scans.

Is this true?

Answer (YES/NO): NO